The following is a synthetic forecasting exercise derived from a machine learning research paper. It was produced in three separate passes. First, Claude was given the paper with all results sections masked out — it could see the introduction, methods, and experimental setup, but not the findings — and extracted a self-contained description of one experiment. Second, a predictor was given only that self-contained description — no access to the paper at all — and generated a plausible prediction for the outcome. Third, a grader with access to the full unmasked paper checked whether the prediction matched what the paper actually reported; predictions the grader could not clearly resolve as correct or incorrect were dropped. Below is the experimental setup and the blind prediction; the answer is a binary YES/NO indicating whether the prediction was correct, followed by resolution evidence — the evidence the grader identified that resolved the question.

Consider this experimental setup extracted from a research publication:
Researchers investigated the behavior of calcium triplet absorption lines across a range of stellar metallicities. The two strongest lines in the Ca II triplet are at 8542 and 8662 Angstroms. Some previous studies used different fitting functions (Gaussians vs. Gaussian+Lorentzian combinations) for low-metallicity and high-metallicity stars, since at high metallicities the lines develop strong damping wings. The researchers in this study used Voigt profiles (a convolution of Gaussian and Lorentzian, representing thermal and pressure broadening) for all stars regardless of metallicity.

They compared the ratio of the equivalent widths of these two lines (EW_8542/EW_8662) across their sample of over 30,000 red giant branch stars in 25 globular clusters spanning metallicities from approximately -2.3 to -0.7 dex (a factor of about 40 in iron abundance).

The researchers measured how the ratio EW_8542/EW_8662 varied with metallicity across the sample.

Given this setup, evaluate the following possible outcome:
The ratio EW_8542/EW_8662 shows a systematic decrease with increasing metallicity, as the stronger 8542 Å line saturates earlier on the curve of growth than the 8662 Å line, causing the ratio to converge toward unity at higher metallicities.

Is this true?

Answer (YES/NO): NO